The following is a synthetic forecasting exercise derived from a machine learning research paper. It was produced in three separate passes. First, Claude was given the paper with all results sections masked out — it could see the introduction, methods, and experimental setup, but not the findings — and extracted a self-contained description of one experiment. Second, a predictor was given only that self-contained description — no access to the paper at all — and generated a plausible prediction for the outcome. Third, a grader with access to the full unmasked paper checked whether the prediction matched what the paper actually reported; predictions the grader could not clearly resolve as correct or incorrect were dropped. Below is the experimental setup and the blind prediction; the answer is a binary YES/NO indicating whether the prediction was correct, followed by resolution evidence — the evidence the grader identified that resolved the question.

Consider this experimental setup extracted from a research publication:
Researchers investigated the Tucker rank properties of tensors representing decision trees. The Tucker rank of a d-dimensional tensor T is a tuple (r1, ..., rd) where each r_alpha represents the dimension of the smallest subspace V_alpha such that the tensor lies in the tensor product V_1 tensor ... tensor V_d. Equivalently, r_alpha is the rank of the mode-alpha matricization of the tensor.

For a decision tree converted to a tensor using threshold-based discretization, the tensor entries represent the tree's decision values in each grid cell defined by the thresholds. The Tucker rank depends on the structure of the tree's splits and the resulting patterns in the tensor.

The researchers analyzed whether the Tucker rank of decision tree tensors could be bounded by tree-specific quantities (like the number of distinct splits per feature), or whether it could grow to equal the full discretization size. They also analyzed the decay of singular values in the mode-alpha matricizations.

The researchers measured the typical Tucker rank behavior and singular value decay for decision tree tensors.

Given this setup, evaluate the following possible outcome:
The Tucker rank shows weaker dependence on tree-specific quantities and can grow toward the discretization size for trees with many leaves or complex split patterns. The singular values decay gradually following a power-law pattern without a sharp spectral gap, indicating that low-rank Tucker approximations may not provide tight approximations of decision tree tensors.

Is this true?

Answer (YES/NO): NO